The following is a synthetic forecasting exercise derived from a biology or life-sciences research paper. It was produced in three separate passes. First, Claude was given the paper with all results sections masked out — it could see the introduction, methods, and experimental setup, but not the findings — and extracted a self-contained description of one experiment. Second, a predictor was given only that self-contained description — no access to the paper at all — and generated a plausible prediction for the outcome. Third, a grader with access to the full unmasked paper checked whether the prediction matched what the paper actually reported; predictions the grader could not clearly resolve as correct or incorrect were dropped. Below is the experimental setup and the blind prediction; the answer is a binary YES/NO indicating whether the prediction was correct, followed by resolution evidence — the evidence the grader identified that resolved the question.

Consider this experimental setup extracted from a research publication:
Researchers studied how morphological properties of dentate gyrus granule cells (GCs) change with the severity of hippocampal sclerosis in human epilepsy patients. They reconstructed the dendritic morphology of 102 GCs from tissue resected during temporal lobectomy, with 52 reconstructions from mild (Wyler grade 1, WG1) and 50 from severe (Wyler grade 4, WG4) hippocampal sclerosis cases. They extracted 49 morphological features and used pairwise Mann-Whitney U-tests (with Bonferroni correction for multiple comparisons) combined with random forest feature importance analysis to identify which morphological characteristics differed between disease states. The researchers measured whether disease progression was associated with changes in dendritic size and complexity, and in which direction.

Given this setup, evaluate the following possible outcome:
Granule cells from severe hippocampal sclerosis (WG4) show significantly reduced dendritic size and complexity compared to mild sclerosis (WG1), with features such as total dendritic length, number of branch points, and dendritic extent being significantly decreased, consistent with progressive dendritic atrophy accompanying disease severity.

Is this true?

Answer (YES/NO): NO